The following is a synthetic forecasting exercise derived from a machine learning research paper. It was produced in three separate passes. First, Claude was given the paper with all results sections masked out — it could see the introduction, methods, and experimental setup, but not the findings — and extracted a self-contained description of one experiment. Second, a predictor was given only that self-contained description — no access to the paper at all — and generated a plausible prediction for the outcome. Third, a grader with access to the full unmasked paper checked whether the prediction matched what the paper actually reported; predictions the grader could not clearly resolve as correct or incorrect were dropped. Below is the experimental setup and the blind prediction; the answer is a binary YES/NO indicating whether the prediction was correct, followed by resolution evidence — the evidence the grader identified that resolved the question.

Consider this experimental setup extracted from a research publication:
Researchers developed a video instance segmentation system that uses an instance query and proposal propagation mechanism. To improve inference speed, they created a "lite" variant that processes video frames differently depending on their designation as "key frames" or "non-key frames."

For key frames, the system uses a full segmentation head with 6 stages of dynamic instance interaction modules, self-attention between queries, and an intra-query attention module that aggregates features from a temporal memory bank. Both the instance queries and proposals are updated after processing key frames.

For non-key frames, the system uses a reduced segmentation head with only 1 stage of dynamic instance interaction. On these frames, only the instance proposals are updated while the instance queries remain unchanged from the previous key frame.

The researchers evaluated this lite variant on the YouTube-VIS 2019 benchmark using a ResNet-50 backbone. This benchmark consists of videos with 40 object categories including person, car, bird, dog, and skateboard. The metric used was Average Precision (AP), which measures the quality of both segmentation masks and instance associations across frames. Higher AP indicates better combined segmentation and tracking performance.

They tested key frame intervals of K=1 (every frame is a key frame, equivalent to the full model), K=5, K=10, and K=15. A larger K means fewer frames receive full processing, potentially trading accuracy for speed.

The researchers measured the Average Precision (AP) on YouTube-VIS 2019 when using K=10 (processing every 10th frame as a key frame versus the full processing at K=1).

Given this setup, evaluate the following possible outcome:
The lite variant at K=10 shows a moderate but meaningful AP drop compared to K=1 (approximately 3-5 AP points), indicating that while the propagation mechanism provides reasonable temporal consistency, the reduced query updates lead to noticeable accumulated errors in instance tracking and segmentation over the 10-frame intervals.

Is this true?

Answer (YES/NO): NO